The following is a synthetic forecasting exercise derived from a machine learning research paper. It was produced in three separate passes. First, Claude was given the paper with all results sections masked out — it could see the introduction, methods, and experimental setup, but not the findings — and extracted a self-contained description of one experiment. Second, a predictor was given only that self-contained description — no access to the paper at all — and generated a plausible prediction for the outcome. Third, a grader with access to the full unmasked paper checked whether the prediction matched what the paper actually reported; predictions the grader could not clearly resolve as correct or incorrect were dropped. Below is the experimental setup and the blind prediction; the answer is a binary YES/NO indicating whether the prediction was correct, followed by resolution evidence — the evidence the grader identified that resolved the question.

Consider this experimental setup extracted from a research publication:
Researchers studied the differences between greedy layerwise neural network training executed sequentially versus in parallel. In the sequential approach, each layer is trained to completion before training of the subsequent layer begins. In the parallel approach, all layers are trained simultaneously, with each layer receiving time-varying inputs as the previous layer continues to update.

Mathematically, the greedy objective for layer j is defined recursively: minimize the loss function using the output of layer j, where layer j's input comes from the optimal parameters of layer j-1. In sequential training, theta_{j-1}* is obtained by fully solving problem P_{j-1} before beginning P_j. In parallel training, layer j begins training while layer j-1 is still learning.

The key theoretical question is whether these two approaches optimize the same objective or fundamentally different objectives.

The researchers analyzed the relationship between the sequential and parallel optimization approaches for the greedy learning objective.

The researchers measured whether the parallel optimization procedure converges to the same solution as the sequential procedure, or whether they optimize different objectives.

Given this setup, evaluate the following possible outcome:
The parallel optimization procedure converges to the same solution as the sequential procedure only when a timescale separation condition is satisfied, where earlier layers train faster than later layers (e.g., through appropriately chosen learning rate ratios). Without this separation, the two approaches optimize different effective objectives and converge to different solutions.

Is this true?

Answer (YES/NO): NO